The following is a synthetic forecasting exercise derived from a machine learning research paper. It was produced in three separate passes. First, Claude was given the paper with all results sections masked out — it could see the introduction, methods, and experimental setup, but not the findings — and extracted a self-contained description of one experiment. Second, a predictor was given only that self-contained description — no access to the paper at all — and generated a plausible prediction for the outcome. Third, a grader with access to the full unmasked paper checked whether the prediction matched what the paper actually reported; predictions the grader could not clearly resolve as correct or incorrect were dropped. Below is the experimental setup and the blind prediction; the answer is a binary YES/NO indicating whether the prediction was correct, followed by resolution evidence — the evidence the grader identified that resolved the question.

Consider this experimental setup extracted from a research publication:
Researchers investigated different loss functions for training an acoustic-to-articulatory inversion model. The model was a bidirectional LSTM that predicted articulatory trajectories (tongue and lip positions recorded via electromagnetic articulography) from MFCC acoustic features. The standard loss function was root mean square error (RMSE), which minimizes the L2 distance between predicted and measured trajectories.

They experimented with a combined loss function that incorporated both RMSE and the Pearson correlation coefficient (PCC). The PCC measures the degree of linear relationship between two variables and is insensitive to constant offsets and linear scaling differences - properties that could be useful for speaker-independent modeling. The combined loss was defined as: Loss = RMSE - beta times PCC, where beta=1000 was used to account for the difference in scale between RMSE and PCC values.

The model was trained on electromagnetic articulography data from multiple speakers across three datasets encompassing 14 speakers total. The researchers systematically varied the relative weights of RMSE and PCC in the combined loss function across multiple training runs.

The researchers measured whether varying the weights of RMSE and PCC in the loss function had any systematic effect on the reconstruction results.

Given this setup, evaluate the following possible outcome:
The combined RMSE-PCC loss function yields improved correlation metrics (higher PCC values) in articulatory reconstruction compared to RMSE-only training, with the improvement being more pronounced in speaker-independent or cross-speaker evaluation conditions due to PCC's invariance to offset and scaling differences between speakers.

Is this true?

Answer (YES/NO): NO